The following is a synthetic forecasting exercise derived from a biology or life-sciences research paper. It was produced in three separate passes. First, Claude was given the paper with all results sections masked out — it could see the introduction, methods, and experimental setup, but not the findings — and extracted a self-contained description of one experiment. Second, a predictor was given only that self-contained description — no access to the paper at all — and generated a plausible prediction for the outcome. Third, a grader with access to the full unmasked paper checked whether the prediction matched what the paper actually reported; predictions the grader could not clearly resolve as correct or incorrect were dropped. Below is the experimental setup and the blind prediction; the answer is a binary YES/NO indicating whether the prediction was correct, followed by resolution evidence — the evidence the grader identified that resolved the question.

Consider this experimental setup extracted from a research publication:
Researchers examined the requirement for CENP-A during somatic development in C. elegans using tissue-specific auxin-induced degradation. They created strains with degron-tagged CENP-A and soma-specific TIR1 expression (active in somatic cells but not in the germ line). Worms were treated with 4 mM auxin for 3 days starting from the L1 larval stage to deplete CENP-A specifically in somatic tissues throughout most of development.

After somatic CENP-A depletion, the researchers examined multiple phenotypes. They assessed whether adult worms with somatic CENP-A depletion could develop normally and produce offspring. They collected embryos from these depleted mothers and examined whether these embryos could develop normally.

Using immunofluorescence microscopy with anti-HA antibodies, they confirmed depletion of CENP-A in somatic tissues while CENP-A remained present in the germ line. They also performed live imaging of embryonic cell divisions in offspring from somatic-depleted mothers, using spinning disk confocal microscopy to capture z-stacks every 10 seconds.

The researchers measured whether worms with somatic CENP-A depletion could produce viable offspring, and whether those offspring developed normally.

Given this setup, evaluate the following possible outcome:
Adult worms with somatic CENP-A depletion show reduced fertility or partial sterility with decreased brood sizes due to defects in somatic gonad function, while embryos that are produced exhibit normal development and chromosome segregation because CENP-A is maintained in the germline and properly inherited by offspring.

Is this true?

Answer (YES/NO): NO